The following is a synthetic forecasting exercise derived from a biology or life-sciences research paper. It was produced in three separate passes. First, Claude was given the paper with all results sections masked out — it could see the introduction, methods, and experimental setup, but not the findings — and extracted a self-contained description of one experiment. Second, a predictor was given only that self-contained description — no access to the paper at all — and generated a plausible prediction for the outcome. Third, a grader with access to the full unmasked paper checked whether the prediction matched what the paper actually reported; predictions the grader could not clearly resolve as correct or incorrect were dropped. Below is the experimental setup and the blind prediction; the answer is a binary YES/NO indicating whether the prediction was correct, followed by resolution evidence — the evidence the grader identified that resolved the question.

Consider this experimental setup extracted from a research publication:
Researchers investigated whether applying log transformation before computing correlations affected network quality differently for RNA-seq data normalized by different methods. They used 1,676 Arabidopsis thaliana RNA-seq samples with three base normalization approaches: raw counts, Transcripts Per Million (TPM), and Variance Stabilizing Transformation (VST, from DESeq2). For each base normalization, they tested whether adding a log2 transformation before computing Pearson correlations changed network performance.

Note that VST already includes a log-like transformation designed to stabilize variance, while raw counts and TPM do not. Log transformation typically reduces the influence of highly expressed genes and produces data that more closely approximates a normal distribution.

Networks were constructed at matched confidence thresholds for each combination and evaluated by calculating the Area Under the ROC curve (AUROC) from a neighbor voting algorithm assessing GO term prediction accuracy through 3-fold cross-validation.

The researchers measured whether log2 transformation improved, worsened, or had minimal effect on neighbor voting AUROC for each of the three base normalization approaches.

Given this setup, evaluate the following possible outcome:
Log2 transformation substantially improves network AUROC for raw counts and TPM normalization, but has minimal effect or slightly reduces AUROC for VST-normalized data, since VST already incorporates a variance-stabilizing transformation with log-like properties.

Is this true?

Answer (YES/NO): NO